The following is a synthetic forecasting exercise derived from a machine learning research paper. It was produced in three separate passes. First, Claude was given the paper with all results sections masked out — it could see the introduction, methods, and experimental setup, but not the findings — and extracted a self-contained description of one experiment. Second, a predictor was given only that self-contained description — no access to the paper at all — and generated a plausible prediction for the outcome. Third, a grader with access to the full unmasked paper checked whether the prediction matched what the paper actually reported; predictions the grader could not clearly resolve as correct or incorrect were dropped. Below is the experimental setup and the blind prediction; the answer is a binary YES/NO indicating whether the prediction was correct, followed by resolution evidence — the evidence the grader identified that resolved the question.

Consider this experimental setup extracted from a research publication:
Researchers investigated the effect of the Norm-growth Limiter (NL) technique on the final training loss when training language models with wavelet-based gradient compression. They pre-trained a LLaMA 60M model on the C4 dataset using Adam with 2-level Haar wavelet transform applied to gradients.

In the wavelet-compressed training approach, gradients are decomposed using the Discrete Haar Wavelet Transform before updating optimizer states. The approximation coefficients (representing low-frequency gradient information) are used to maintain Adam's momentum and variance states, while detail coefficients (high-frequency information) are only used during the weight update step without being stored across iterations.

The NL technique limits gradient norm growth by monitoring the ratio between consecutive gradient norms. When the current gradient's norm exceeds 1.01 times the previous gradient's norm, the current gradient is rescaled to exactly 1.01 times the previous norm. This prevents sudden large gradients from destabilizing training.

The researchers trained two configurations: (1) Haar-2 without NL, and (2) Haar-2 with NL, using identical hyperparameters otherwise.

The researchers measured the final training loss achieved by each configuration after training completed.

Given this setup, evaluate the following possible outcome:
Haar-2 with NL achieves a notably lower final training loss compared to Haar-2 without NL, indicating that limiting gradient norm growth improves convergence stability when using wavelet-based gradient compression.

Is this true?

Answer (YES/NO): NO